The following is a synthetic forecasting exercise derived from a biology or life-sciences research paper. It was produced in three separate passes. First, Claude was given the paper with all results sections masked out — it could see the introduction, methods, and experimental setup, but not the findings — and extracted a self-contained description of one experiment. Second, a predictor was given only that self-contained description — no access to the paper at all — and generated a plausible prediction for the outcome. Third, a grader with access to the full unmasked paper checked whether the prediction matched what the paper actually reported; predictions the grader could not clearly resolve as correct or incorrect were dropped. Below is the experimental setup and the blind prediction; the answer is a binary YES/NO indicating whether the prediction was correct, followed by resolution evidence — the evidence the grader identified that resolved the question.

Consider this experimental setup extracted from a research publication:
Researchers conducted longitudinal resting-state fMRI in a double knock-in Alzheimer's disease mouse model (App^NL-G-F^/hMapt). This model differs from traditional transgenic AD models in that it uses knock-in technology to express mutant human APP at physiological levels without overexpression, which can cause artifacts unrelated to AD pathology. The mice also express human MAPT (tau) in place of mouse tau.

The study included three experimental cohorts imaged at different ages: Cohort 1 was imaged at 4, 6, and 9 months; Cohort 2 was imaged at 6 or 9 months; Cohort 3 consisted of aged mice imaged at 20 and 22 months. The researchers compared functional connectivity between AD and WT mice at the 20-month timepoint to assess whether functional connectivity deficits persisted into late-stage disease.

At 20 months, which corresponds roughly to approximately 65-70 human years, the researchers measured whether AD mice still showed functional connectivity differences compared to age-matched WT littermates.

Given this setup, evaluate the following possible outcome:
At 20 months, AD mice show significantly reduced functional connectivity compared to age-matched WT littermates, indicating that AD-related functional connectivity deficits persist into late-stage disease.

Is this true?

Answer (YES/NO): YES